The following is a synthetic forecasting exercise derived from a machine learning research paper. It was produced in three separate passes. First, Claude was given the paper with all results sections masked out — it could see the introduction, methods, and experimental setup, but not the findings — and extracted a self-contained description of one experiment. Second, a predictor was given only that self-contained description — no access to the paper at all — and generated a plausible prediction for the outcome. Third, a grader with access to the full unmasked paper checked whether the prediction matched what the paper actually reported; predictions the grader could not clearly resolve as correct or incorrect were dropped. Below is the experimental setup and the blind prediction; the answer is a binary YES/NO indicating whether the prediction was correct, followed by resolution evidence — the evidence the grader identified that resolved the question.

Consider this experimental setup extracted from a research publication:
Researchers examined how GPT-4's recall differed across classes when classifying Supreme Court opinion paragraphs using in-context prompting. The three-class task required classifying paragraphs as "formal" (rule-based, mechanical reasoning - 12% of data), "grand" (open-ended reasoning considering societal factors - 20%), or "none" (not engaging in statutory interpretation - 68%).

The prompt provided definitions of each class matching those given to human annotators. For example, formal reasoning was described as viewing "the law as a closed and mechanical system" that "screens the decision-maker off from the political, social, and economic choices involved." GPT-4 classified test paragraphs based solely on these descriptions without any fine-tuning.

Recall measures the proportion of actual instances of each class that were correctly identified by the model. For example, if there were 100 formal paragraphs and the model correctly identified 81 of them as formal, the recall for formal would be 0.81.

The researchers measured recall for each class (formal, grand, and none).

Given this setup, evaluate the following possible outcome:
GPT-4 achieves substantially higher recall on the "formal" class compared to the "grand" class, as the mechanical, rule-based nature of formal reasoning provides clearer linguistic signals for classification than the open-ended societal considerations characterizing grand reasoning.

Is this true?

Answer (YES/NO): YES